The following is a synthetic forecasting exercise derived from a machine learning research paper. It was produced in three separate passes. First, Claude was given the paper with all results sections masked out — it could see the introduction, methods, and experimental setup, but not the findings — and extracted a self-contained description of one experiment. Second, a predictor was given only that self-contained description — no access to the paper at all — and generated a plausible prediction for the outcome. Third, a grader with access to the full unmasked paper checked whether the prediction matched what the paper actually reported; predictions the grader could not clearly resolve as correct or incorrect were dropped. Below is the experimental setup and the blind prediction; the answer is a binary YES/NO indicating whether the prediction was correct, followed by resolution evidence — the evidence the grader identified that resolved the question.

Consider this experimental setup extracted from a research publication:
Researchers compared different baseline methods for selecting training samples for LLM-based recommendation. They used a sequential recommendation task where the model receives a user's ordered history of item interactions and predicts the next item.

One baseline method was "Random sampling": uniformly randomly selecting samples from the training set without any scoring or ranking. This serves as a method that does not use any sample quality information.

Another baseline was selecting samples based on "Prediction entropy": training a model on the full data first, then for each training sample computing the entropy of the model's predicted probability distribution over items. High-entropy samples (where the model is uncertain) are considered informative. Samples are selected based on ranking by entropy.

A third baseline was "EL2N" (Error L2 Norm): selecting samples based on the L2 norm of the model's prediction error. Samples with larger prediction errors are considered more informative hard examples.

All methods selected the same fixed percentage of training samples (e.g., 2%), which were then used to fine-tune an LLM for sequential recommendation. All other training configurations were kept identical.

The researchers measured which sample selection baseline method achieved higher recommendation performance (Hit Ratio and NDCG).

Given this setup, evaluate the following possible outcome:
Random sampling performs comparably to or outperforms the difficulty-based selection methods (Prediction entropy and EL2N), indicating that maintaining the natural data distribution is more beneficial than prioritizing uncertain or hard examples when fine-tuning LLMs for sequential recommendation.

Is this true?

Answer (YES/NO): YES